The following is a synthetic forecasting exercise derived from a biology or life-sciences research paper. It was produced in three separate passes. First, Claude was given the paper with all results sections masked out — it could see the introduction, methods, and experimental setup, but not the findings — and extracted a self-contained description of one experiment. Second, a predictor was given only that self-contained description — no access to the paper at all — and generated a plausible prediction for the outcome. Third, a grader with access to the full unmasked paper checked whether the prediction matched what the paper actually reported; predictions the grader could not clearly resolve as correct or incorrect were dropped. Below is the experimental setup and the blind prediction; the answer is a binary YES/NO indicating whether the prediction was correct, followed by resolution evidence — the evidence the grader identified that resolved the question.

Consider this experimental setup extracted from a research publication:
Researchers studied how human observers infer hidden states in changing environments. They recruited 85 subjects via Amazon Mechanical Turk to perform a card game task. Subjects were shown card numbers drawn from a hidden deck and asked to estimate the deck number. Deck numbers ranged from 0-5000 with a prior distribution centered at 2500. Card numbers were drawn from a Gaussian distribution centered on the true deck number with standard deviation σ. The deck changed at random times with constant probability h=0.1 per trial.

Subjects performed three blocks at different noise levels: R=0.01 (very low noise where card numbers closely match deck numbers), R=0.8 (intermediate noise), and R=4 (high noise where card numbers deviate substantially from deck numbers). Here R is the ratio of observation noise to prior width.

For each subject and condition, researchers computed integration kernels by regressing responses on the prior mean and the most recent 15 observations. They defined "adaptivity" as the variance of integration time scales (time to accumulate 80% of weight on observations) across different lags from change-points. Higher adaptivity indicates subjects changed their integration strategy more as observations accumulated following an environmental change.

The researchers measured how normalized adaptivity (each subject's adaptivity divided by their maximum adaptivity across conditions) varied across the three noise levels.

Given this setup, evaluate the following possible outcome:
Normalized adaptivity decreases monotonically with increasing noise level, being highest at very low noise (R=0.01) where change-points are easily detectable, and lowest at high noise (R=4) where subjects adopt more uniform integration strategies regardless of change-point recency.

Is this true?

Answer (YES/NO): NO